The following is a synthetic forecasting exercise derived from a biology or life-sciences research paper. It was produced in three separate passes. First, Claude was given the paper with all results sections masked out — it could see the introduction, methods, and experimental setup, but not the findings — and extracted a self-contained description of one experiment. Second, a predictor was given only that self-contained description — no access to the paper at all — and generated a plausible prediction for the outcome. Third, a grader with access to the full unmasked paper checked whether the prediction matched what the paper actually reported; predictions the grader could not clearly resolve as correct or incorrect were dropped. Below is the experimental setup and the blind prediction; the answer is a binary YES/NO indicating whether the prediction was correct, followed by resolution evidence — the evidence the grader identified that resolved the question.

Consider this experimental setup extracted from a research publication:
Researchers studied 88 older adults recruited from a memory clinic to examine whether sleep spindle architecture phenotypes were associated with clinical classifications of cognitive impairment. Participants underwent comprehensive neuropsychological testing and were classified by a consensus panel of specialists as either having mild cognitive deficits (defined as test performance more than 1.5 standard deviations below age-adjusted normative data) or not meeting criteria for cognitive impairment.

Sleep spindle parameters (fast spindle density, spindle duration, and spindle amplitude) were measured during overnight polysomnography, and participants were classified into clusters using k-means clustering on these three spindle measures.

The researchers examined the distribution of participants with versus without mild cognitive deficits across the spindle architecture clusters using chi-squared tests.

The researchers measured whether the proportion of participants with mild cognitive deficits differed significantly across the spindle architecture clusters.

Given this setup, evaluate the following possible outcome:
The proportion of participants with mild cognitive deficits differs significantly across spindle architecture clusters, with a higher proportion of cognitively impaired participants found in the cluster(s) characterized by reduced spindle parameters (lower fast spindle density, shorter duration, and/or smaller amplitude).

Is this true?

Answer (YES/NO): YES